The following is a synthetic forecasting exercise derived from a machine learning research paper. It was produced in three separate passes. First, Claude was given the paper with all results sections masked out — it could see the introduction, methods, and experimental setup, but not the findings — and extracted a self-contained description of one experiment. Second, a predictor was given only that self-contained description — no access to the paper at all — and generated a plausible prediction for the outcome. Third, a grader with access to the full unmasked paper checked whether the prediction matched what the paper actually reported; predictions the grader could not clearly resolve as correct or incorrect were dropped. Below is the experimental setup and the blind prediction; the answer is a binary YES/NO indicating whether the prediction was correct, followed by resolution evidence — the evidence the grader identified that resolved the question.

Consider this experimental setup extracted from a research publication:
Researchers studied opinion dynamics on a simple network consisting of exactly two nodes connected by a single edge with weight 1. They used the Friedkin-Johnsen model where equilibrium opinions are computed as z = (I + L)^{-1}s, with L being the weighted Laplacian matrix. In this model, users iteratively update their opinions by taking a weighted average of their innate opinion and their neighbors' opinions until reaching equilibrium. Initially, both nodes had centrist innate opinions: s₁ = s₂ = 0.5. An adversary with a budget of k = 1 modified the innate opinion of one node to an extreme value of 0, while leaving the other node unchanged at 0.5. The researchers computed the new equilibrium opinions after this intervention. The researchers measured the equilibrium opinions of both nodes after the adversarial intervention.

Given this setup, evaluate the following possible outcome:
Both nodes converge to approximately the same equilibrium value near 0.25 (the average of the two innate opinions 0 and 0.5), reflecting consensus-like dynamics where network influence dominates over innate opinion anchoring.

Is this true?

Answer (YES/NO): NO